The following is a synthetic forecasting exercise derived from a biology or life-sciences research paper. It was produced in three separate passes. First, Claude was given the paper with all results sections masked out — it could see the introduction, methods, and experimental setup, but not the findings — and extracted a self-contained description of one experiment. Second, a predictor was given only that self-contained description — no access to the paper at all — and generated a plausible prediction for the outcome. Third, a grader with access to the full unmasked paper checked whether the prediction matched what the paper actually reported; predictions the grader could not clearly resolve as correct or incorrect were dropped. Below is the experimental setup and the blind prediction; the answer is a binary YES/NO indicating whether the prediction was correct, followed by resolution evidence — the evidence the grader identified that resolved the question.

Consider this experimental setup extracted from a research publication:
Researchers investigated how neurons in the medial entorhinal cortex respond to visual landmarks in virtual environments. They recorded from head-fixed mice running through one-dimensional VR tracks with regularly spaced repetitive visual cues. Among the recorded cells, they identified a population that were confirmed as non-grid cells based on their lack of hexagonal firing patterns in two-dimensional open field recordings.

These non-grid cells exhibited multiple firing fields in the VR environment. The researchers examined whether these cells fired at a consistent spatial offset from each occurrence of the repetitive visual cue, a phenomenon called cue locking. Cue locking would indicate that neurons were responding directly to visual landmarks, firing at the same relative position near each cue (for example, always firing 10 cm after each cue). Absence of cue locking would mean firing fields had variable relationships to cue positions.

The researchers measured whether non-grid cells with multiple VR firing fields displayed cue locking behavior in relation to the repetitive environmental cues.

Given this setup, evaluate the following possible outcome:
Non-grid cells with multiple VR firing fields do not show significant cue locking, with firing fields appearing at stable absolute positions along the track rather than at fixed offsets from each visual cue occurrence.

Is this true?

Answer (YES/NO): NO